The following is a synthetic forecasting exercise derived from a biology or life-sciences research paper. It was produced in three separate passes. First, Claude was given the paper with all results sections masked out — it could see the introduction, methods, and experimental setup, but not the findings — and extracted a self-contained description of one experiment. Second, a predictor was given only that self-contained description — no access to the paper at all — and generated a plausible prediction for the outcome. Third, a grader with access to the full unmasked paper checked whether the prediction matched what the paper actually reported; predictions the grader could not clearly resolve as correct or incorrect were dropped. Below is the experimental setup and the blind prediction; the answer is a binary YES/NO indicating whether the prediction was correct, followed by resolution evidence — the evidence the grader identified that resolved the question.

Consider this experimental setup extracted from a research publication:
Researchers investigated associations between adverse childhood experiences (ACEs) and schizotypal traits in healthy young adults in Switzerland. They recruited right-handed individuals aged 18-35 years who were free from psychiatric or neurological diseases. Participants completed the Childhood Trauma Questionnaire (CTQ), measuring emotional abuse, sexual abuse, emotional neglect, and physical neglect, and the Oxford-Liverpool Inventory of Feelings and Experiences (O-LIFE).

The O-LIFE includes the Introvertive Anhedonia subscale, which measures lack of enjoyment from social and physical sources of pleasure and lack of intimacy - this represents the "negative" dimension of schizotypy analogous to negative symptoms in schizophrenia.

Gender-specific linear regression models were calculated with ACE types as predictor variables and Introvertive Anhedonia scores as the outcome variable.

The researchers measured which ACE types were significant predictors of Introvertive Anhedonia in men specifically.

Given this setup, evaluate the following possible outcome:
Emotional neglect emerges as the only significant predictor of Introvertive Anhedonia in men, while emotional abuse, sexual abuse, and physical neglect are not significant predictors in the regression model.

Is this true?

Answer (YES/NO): NO